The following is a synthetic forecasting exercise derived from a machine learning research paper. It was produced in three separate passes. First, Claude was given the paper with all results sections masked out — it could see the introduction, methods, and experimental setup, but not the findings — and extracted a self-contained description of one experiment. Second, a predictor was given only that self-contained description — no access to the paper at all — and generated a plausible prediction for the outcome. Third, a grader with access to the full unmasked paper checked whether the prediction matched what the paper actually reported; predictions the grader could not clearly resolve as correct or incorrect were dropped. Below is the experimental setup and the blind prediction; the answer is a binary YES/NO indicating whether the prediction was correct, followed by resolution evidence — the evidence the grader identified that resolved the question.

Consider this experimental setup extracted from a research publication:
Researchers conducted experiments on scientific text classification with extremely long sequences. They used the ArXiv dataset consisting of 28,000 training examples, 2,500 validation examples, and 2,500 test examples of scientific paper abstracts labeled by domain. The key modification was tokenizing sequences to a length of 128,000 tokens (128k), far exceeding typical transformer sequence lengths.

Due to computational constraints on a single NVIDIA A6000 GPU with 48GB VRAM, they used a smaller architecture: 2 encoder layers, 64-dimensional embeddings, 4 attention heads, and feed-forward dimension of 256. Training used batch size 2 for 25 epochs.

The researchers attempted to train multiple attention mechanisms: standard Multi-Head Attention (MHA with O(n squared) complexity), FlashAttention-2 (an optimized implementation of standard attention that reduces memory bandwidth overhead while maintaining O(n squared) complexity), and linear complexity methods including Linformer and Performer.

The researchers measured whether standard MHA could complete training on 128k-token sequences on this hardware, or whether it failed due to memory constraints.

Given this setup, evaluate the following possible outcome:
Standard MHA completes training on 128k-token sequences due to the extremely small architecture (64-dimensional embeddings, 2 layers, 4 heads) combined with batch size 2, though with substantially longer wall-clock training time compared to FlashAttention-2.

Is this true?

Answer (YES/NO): NO